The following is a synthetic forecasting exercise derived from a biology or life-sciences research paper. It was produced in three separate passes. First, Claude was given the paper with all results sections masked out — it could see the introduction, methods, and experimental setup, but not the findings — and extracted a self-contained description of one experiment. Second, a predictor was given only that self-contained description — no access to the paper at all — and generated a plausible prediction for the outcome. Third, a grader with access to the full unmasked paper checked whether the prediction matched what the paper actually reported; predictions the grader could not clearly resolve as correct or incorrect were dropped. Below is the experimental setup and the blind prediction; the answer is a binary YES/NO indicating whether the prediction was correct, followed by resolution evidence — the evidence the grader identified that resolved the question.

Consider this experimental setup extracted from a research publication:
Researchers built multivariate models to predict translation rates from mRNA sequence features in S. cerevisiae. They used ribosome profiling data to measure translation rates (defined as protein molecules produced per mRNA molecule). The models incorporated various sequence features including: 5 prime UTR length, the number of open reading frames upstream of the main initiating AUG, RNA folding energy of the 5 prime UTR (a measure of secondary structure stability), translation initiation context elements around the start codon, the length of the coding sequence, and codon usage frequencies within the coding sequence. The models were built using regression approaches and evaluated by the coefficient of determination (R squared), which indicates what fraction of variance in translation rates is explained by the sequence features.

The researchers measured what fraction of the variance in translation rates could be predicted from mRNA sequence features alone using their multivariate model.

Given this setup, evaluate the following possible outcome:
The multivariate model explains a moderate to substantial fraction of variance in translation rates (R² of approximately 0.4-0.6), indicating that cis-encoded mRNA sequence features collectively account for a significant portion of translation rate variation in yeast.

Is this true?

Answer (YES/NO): NO